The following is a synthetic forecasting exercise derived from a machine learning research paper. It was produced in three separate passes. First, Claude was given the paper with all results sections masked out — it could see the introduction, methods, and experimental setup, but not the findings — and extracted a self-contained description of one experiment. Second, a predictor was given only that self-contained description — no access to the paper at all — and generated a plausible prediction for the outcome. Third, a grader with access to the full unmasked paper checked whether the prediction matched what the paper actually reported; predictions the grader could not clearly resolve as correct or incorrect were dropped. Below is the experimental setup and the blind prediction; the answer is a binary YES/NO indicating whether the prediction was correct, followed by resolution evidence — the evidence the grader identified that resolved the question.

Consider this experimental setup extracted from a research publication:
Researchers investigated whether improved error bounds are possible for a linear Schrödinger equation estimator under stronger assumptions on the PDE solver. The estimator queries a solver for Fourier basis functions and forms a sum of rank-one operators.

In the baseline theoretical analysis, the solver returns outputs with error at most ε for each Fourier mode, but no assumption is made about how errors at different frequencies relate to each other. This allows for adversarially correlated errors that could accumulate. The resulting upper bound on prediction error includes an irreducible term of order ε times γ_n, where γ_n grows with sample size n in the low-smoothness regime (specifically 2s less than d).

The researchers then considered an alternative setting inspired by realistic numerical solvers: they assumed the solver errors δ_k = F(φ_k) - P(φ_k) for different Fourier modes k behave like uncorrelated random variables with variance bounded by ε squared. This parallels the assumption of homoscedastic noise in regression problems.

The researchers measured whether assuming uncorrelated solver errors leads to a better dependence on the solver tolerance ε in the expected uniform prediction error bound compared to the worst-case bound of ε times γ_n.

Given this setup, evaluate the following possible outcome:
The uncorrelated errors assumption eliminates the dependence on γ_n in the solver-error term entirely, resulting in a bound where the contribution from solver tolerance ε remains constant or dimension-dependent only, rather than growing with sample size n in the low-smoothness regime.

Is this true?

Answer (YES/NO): YES